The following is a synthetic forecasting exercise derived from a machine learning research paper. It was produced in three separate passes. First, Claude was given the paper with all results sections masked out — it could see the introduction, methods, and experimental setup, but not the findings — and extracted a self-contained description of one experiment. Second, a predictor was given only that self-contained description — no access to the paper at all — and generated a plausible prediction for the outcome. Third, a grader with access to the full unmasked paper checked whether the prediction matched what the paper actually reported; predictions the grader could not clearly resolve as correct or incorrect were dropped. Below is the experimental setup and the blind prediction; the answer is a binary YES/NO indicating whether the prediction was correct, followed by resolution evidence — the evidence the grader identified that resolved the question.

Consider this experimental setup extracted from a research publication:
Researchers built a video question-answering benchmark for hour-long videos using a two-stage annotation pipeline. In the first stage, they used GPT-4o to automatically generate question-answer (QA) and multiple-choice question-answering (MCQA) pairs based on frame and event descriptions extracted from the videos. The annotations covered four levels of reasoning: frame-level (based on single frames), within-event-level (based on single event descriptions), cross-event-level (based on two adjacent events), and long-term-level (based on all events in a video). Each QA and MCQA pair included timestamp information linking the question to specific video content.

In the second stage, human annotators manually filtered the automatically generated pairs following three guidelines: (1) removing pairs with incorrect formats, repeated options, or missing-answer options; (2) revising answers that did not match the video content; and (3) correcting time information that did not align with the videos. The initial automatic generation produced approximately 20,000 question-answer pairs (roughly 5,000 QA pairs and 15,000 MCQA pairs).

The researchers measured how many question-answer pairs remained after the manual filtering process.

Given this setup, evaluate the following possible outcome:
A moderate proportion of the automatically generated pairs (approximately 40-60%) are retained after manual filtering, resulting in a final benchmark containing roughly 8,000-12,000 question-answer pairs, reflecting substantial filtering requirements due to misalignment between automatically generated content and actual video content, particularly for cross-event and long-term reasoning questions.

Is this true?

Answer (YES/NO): NO